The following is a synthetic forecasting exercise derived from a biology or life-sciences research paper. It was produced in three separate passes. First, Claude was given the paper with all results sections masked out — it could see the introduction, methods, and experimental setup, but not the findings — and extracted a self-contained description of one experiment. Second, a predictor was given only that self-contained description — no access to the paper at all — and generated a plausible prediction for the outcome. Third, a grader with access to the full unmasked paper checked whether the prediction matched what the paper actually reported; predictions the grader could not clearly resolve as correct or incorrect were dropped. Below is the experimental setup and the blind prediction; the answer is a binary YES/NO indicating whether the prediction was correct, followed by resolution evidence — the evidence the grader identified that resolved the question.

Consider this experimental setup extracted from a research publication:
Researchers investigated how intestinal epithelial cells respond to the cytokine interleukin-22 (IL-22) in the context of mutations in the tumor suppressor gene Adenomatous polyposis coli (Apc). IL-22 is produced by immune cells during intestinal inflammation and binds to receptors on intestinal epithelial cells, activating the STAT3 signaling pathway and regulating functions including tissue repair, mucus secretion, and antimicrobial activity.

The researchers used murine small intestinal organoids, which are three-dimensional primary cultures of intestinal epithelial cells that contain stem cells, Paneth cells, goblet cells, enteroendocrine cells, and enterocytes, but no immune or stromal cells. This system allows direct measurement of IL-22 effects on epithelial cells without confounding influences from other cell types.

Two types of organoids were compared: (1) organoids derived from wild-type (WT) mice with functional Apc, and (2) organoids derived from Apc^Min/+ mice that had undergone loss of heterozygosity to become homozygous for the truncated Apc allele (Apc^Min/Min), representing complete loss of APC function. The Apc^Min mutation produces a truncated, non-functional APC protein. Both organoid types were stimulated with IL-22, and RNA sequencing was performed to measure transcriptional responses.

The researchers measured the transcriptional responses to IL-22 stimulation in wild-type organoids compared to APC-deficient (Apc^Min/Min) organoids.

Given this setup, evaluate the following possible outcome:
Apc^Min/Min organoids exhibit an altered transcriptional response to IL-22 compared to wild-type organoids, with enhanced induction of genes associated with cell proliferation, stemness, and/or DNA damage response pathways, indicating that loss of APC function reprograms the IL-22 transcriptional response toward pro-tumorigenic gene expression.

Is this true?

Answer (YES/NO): NO